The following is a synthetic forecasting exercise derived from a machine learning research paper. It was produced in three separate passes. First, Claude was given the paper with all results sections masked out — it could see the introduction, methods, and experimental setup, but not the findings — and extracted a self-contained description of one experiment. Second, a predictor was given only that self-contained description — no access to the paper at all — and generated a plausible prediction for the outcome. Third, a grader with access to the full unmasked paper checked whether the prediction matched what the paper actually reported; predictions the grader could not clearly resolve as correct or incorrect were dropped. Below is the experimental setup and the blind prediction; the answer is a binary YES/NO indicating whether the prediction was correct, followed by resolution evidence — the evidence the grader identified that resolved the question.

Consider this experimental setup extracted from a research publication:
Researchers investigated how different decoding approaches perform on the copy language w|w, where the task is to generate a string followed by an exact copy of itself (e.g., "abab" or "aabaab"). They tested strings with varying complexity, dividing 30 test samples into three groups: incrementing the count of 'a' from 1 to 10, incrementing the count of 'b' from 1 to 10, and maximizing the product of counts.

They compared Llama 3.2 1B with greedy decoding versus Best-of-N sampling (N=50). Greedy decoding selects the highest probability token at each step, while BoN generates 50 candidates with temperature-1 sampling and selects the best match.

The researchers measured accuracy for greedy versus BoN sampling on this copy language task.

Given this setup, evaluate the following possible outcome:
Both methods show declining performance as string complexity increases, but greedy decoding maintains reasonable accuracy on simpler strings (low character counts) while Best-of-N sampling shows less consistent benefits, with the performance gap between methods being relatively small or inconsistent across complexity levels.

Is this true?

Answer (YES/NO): NO